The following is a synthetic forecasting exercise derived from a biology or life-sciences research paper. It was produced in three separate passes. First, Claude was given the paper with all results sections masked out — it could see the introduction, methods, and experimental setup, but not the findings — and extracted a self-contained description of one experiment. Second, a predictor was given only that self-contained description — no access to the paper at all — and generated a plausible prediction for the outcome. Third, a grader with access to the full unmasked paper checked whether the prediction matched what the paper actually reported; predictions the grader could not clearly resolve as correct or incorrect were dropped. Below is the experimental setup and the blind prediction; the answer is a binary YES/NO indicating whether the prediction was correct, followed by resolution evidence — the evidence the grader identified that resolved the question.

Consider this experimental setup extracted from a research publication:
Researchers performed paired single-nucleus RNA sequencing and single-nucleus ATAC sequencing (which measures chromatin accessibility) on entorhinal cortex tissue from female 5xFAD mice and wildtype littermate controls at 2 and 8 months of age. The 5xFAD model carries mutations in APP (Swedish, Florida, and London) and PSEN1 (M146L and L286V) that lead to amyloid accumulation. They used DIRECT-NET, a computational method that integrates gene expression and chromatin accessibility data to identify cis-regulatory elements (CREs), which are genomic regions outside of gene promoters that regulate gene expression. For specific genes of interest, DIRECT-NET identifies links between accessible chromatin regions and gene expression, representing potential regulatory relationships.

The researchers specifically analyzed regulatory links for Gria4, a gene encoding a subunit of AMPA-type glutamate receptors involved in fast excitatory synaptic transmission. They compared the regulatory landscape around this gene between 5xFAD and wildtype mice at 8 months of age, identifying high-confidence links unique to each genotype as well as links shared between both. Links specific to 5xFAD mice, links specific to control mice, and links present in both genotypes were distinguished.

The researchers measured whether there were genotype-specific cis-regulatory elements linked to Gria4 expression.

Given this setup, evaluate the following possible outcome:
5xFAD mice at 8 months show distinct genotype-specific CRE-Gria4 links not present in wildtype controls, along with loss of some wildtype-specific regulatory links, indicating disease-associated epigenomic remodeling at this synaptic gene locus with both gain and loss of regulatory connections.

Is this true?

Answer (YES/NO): NO